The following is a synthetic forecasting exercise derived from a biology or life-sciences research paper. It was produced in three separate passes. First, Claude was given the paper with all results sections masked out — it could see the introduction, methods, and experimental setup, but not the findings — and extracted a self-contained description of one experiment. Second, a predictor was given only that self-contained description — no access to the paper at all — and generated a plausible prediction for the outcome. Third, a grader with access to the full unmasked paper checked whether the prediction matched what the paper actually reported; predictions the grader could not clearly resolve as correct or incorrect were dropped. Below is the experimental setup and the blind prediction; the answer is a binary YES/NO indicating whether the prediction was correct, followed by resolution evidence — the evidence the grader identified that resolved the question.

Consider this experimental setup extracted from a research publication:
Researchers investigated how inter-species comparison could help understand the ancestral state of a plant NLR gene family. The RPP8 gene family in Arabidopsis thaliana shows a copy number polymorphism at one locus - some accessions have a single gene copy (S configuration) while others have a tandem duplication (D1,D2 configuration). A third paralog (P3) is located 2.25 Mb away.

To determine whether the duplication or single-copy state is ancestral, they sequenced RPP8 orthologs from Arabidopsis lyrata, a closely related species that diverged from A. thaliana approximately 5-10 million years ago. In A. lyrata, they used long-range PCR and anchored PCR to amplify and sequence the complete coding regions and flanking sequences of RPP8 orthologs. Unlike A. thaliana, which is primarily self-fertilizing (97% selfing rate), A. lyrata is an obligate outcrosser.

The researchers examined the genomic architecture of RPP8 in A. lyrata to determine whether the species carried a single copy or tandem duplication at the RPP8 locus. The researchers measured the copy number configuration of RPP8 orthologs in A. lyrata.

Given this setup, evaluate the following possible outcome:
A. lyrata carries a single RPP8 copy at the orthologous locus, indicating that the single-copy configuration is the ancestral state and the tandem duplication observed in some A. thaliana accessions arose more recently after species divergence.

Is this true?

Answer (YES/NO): NO